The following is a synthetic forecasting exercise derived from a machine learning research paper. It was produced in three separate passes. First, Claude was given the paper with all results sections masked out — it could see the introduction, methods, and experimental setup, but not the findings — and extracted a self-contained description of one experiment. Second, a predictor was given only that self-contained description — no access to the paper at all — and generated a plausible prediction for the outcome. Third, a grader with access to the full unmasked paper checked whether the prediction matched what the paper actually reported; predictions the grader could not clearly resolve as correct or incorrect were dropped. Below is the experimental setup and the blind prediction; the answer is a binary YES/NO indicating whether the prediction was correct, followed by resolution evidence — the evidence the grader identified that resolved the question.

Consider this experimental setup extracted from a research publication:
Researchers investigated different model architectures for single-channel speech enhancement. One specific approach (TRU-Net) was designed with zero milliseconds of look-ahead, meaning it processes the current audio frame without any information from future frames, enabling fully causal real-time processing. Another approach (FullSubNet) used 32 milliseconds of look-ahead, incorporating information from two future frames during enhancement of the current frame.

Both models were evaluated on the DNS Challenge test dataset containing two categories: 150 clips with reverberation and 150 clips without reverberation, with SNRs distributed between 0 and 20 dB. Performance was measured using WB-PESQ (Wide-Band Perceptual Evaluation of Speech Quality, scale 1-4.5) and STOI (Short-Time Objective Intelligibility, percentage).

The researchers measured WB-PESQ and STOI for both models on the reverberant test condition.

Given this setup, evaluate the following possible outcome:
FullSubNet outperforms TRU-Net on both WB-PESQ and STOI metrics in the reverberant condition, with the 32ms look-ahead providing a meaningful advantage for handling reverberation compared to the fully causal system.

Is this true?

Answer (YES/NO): YES